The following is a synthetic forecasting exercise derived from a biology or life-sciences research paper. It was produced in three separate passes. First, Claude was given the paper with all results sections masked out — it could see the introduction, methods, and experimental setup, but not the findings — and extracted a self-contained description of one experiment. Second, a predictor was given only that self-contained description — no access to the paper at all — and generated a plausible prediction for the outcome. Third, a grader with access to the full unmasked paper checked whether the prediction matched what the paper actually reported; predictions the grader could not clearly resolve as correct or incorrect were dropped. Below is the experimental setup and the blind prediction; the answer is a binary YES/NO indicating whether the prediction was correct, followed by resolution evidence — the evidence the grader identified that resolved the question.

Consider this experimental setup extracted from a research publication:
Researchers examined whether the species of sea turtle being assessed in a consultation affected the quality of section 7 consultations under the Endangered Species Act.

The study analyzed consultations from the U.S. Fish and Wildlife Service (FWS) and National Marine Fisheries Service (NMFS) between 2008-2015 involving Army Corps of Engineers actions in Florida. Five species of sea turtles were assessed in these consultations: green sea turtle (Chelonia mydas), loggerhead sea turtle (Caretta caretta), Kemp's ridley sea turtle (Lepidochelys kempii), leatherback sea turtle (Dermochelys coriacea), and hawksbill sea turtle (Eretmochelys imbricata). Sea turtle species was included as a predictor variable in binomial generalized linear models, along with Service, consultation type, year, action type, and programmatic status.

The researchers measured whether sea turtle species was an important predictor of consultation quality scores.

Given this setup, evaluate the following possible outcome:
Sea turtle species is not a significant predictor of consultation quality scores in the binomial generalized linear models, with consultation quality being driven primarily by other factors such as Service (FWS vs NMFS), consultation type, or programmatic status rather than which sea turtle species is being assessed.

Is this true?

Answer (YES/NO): NO